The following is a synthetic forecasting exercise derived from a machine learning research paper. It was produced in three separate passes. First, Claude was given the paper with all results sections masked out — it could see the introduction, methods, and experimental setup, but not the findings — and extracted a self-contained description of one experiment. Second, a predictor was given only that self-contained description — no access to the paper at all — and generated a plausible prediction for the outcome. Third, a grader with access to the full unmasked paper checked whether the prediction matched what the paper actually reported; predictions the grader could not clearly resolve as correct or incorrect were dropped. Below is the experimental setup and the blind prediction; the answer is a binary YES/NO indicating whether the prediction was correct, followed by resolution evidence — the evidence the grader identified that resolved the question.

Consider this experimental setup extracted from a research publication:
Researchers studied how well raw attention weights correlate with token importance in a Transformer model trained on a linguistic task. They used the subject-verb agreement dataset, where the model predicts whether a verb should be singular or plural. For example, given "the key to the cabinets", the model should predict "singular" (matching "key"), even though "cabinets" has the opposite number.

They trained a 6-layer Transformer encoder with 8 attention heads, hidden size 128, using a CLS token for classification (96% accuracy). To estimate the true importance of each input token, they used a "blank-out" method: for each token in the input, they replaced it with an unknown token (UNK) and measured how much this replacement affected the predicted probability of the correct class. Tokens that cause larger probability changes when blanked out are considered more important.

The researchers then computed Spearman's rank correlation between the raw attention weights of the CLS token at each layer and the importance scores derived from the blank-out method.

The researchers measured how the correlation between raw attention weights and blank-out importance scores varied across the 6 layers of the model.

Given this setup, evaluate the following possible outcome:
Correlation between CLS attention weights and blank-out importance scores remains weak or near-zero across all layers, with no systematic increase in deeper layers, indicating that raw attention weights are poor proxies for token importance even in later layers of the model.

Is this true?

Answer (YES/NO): NO